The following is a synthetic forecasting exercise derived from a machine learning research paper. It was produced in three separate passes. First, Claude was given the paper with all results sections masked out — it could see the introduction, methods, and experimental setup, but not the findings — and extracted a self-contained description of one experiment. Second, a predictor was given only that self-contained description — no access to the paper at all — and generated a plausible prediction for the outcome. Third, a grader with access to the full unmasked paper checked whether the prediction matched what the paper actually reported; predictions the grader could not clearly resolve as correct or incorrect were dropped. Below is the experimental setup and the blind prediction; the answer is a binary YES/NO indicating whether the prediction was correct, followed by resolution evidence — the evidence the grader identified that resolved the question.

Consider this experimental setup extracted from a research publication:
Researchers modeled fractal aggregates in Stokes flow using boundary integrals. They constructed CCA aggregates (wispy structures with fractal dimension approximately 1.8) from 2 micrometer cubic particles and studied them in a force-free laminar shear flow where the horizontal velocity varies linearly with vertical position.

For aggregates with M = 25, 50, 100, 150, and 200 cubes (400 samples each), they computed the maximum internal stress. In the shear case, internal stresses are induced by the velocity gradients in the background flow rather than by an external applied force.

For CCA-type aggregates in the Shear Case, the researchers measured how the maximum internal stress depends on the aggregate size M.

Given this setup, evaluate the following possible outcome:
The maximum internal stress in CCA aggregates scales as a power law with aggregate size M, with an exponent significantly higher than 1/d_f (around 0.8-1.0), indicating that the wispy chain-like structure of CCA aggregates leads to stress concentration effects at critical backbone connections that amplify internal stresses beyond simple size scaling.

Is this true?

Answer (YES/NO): YES